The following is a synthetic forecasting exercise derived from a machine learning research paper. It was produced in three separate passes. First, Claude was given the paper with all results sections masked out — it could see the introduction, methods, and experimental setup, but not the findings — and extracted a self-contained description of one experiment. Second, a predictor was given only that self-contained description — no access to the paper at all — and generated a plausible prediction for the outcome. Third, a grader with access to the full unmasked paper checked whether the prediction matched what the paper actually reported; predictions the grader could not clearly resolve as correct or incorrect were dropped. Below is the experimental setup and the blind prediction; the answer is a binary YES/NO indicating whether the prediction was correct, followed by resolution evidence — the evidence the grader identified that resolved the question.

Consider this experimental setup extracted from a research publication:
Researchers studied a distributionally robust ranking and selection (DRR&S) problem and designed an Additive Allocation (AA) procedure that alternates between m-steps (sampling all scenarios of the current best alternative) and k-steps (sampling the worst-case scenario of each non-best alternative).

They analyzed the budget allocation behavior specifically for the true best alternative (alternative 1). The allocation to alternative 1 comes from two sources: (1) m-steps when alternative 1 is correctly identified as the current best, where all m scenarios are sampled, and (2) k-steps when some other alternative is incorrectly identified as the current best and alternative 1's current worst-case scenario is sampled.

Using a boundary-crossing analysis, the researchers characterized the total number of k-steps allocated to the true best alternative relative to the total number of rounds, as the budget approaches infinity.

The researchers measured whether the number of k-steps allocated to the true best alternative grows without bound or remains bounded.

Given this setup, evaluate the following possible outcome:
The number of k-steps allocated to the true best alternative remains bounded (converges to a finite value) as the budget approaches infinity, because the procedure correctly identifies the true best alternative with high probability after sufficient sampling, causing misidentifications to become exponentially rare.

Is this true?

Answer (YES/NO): YES